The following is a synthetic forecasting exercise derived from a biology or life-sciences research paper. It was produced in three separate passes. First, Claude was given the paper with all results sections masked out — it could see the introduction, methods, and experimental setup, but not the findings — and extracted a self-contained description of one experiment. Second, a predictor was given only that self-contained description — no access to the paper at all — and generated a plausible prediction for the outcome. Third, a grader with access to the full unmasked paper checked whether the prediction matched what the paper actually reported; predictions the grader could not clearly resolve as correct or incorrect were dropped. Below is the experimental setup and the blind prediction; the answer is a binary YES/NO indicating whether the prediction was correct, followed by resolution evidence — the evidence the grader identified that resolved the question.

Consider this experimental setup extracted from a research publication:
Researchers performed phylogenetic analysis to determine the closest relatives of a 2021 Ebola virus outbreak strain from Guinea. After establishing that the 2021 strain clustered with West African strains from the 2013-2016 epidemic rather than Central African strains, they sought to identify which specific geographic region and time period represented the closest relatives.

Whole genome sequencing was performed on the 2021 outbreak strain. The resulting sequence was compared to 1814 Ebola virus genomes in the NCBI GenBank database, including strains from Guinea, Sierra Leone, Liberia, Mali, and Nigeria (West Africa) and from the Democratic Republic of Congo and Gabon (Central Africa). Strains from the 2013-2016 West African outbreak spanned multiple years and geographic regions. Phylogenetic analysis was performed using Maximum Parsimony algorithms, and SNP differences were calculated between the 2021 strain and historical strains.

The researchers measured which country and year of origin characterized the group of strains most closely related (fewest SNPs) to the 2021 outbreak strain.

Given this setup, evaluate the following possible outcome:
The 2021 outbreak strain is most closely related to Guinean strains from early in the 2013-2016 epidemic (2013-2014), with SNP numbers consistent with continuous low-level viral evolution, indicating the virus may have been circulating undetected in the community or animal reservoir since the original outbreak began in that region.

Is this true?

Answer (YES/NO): NO